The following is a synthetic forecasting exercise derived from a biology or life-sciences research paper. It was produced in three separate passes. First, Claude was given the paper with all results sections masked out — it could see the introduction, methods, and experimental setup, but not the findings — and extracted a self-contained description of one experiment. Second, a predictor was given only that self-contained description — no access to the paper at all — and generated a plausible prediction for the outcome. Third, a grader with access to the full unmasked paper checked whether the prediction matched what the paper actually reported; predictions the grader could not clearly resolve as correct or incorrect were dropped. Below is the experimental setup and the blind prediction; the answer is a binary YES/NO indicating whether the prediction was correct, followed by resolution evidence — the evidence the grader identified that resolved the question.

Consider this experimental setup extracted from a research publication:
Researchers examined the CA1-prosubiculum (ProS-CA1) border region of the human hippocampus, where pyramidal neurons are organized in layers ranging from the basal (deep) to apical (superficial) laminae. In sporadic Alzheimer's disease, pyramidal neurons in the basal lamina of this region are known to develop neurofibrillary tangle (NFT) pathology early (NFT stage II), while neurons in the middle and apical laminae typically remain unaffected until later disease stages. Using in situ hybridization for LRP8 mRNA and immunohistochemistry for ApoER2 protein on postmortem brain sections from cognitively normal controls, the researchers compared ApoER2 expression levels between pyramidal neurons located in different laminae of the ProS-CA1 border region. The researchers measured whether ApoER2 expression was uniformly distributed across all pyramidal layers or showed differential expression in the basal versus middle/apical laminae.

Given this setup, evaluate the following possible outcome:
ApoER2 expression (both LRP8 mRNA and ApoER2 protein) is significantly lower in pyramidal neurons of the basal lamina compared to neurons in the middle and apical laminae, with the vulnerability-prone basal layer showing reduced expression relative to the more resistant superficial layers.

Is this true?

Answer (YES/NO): NO